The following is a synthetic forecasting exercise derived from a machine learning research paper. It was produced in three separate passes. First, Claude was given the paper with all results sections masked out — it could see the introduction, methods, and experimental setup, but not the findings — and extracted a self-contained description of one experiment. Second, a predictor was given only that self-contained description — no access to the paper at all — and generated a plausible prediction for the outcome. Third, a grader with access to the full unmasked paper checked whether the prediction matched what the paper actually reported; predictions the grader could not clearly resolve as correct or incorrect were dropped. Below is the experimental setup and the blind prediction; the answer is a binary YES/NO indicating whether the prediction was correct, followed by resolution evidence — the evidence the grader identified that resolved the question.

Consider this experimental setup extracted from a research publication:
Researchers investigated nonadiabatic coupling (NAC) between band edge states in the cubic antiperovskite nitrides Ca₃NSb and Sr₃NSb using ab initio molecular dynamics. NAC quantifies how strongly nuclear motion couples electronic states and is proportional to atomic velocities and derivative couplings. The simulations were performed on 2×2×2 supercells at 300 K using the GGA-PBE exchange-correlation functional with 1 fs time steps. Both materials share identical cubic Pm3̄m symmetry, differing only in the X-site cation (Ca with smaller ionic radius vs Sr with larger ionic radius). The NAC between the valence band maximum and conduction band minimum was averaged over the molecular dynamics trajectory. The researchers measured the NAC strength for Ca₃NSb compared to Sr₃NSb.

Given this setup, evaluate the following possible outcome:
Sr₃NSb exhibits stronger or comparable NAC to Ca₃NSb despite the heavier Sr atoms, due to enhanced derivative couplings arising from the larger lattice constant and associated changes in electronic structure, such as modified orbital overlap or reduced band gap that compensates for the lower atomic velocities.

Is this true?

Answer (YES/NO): NO